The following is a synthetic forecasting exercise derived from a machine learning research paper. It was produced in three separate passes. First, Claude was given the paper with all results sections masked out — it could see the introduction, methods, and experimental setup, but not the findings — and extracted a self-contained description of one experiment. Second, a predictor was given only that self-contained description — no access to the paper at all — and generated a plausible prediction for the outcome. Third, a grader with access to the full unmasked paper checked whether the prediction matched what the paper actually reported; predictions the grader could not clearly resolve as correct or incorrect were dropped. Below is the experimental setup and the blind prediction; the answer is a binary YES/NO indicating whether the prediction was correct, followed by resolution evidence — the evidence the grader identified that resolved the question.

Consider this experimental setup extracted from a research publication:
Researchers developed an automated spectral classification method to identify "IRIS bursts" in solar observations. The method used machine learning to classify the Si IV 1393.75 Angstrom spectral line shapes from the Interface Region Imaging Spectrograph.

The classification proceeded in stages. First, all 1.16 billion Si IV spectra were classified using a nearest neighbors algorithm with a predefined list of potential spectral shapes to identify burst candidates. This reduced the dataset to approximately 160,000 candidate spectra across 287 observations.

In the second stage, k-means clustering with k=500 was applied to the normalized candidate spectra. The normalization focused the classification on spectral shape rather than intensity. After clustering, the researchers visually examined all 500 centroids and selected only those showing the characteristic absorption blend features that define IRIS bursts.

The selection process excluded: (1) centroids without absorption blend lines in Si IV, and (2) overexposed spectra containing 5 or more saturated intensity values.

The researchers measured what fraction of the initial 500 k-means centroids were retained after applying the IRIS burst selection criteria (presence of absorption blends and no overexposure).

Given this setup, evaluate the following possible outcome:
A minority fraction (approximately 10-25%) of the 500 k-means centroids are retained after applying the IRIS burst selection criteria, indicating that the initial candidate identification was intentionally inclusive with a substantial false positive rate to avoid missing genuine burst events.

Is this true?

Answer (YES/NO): NO